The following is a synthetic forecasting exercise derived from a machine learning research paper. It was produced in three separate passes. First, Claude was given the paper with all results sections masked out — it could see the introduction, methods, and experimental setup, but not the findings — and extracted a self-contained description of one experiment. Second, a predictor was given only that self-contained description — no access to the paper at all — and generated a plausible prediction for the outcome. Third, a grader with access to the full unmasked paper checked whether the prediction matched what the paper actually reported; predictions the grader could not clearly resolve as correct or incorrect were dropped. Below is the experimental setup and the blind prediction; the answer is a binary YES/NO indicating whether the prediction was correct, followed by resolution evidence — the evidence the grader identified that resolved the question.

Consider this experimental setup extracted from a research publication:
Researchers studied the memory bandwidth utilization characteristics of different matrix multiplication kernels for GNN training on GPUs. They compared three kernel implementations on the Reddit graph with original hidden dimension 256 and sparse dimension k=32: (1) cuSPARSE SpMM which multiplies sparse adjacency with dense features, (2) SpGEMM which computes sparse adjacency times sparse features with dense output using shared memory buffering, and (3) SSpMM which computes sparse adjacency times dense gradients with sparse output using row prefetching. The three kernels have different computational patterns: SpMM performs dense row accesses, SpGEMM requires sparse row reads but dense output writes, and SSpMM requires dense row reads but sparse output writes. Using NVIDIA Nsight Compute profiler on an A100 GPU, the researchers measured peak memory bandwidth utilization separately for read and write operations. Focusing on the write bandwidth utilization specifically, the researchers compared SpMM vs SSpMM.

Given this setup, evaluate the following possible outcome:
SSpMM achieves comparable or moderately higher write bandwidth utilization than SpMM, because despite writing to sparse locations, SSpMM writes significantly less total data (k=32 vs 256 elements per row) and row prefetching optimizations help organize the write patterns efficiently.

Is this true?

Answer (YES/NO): NO